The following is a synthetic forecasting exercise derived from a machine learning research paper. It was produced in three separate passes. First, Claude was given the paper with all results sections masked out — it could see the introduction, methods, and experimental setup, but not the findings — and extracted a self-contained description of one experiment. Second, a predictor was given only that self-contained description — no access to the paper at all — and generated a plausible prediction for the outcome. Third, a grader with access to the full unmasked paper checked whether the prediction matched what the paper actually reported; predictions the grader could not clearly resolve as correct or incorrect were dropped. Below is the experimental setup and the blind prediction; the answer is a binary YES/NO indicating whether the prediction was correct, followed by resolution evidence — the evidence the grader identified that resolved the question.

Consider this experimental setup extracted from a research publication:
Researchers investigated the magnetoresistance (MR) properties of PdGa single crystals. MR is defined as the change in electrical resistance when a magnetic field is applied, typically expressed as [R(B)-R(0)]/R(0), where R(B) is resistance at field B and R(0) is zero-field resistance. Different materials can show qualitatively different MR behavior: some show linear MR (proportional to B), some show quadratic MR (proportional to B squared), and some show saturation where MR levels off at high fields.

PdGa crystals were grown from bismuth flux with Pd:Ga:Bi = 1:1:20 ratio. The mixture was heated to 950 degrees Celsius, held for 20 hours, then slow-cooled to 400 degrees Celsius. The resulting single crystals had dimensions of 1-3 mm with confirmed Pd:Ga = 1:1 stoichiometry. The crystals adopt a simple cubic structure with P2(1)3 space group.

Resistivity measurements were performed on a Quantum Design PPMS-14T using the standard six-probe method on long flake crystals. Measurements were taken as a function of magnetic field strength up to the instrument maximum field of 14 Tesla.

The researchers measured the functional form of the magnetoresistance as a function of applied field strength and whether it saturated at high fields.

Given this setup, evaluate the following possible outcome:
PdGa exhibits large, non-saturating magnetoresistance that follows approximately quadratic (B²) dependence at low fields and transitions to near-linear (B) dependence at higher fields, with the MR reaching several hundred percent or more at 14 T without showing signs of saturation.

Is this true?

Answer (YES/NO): NO